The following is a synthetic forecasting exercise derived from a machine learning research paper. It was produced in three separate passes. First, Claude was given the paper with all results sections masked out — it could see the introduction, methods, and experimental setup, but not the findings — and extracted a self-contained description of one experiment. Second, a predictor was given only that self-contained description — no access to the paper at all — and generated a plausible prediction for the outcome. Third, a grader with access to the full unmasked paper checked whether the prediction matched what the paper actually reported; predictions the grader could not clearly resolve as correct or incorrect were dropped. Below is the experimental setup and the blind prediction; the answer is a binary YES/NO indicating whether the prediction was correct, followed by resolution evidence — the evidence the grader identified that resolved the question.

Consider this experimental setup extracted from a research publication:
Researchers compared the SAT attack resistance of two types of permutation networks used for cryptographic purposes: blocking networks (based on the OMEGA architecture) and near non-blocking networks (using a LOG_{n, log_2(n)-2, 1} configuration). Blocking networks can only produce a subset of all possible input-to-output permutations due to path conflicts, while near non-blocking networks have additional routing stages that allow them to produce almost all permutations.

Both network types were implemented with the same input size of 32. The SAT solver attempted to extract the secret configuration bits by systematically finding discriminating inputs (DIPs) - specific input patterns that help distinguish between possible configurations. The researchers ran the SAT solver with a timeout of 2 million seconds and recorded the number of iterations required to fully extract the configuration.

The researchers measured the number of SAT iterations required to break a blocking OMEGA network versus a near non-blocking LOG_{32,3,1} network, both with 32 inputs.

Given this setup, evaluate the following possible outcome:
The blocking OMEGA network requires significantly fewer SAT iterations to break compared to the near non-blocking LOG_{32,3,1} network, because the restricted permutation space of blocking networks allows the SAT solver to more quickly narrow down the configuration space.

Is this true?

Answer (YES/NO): YES